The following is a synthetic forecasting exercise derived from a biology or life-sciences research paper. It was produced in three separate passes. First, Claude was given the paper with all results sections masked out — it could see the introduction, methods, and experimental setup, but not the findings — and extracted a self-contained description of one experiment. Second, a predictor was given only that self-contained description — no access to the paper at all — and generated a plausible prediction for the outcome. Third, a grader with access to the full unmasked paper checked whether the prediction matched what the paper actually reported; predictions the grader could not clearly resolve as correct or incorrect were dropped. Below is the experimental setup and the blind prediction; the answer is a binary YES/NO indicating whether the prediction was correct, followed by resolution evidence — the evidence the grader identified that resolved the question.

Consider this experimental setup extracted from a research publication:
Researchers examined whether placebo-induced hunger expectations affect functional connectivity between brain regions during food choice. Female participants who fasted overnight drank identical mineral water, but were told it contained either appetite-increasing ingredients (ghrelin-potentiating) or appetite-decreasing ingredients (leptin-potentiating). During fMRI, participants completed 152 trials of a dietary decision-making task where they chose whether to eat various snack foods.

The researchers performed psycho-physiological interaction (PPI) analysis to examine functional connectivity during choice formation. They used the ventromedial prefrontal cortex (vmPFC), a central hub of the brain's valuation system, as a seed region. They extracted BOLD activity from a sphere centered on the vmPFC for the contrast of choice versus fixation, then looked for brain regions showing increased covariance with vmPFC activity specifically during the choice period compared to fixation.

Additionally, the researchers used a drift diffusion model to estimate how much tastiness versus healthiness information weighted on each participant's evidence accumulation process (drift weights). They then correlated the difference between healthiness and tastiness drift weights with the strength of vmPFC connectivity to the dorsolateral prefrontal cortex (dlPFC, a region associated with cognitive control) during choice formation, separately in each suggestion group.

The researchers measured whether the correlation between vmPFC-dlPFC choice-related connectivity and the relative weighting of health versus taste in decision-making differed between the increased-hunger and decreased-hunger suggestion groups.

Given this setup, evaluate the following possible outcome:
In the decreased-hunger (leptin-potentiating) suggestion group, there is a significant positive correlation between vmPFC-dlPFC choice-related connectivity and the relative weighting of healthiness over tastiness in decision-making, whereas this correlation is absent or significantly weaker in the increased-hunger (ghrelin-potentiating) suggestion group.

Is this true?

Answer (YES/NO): YES